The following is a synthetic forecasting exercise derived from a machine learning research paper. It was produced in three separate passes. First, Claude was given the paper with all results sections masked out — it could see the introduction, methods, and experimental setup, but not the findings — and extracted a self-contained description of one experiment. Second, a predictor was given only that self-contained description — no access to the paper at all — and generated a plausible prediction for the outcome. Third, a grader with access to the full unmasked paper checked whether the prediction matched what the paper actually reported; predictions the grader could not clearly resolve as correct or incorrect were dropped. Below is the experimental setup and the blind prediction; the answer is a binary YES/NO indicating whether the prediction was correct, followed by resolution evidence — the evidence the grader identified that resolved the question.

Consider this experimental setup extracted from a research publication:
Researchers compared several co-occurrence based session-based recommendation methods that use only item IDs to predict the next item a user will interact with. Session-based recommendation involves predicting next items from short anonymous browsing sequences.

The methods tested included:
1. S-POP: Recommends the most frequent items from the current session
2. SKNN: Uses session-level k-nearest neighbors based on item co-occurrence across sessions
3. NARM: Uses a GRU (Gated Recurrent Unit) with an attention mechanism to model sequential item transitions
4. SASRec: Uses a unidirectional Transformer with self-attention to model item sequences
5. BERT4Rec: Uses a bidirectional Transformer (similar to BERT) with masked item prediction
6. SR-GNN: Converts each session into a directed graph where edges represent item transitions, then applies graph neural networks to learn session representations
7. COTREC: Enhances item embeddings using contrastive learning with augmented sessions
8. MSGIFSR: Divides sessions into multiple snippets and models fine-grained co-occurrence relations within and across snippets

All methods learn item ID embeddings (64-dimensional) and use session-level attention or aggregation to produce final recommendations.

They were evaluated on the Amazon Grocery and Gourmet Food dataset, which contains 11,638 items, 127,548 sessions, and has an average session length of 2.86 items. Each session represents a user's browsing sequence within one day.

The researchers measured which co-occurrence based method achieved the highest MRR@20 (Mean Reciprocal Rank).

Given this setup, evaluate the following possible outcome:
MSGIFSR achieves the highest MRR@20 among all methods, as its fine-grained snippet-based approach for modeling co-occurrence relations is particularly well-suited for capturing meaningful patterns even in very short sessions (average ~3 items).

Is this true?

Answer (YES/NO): YES